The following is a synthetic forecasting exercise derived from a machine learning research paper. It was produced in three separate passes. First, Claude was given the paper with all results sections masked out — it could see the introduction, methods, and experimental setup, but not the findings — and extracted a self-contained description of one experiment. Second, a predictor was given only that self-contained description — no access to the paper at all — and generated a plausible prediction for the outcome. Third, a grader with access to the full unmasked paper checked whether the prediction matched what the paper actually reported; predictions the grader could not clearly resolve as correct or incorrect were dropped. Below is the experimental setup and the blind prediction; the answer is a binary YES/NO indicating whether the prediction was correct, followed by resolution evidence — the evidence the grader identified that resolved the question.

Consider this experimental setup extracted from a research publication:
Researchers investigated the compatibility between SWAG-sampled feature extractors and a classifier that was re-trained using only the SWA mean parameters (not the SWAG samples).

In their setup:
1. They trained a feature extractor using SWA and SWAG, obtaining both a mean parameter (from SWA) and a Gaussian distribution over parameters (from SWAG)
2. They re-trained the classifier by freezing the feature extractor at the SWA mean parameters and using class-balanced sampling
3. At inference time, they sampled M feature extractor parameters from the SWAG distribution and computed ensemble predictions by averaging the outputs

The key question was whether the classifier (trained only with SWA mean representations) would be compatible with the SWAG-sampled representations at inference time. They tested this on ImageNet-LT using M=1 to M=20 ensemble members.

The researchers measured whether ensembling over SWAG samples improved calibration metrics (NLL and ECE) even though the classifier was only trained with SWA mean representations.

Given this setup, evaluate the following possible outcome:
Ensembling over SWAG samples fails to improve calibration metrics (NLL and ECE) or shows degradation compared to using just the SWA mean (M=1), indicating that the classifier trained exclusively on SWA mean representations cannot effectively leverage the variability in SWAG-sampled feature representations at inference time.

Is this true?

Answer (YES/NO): NO